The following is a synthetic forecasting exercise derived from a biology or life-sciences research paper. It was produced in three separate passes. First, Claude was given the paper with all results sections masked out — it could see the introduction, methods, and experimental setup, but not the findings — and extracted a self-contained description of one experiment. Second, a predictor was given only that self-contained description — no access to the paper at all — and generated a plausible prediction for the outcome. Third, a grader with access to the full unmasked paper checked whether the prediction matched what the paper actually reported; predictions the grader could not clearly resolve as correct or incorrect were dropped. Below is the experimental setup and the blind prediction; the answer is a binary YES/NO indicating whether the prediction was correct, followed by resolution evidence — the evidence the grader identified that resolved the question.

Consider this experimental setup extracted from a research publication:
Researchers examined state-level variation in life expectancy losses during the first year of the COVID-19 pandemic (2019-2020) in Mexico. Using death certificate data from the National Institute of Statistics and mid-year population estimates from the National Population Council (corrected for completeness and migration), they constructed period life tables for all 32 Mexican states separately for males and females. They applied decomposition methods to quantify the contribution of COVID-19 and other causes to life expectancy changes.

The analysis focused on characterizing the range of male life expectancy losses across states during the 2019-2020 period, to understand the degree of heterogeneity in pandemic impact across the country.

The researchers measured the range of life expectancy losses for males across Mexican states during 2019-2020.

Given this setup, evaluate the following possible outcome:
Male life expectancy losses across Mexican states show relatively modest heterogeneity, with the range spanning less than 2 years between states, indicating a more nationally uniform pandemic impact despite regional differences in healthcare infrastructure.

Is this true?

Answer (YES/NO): NO